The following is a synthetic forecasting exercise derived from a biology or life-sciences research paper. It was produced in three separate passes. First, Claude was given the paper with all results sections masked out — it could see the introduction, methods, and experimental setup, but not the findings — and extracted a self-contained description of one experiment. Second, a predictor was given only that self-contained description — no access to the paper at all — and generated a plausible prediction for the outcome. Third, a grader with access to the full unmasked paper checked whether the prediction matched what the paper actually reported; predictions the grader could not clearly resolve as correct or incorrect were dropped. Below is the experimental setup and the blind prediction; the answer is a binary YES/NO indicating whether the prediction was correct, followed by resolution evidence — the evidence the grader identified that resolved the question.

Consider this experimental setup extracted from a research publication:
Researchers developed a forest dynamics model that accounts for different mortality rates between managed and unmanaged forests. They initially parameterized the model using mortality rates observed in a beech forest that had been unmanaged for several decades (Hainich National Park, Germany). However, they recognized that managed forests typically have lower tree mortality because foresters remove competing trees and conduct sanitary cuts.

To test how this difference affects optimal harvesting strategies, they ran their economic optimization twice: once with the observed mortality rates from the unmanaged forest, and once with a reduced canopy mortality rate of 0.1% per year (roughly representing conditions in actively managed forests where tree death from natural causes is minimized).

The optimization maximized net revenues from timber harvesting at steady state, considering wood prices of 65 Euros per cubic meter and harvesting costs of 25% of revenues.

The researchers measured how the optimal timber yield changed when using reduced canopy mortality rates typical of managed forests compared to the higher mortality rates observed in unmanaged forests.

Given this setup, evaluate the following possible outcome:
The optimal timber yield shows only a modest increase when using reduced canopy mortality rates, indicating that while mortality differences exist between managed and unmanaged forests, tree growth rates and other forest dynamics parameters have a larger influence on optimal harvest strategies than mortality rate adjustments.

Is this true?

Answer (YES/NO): NO